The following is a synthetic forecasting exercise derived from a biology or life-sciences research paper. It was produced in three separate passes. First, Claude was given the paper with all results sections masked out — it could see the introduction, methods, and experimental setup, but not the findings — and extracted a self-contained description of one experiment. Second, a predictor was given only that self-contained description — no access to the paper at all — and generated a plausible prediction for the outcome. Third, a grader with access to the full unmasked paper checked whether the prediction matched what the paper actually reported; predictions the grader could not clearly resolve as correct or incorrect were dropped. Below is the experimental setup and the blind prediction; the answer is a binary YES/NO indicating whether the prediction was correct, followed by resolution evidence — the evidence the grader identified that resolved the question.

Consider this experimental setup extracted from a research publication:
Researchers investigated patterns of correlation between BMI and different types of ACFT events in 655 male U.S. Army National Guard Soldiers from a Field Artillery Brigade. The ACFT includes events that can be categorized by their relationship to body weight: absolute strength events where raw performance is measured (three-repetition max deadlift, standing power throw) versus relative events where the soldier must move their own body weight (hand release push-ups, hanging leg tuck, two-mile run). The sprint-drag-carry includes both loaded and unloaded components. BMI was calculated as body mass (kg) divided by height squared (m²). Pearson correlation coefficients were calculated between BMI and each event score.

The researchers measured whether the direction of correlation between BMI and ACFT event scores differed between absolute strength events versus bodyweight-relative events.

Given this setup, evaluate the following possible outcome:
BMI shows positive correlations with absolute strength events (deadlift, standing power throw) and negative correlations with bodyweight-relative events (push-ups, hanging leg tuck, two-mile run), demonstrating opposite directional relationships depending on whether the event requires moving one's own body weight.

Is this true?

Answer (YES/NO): NO